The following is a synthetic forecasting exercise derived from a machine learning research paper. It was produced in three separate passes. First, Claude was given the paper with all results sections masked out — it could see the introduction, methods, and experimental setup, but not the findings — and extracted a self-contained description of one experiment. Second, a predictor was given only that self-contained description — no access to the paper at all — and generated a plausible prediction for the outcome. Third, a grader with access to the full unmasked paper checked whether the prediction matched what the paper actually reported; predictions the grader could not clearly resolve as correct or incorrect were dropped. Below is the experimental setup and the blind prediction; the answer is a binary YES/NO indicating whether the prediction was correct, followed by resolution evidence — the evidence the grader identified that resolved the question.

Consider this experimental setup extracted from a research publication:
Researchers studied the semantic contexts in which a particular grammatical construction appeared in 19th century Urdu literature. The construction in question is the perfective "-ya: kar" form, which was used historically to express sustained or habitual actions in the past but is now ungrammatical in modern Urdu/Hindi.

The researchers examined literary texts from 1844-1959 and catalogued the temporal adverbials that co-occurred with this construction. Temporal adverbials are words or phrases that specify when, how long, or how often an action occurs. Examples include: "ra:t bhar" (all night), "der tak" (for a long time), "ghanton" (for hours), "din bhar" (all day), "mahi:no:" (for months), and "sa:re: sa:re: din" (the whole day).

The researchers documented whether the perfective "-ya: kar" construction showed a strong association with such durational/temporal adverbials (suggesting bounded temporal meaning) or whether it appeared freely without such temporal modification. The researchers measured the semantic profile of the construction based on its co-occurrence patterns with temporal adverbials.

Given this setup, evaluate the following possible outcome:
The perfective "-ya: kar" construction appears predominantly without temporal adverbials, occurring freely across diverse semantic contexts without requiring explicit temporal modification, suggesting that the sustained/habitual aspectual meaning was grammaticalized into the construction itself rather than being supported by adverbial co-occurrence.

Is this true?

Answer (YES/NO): NO